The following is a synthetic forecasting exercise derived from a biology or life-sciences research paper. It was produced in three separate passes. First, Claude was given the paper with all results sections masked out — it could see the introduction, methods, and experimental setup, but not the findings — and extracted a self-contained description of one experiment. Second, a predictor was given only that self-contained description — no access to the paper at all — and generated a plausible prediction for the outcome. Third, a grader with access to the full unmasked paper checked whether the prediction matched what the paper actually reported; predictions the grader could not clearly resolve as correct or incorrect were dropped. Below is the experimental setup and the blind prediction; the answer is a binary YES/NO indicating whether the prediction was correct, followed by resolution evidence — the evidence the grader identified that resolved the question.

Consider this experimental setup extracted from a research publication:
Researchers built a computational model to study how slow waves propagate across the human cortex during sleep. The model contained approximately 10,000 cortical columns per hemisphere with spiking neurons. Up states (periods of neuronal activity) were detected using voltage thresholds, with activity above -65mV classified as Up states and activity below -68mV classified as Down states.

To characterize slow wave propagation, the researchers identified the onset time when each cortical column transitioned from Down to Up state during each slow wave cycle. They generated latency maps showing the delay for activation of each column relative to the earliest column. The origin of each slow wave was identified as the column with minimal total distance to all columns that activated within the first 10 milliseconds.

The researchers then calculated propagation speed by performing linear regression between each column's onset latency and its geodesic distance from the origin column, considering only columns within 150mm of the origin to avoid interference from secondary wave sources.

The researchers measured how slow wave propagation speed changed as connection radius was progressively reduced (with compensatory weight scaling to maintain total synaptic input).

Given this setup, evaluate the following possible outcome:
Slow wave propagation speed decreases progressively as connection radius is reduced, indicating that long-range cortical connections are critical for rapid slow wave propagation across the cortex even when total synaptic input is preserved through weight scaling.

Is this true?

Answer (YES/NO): YES